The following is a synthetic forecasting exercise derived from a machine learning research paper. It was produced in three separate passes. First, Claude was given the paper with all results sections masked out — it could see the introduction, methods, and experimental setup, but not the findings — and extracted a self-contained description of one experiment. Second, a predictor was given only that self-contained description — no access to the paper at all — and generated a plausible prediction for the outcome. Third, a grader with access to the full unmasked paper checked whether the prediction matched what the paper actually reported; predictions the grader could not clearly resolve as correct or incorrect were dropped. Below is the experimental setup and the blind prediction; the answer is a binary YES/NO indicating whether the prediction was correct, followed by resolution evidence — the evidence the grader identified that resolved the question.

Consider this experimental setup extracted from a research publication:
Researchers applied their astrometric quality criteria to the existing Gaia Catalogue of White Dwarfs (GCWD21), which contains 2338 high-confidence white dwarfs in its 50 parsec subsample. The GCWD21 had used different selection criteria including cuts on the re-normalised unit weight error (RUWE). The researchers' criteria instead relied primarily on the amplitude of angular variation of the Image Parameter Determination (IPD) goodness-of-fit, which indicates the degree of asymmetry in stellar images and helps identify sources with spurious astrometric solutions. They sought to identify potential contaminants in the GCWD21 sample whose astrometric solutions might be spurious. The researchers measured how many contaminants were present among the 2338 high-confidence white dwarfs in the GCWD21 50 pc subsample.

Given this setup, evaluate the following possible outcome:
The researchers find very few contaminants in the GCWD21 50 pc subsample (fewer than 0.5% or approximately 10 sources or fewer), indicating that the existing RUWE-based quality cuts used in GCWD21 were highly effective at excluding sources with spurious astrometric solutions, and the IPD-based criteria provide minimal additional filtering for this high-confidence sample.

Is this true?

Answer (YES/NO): NO